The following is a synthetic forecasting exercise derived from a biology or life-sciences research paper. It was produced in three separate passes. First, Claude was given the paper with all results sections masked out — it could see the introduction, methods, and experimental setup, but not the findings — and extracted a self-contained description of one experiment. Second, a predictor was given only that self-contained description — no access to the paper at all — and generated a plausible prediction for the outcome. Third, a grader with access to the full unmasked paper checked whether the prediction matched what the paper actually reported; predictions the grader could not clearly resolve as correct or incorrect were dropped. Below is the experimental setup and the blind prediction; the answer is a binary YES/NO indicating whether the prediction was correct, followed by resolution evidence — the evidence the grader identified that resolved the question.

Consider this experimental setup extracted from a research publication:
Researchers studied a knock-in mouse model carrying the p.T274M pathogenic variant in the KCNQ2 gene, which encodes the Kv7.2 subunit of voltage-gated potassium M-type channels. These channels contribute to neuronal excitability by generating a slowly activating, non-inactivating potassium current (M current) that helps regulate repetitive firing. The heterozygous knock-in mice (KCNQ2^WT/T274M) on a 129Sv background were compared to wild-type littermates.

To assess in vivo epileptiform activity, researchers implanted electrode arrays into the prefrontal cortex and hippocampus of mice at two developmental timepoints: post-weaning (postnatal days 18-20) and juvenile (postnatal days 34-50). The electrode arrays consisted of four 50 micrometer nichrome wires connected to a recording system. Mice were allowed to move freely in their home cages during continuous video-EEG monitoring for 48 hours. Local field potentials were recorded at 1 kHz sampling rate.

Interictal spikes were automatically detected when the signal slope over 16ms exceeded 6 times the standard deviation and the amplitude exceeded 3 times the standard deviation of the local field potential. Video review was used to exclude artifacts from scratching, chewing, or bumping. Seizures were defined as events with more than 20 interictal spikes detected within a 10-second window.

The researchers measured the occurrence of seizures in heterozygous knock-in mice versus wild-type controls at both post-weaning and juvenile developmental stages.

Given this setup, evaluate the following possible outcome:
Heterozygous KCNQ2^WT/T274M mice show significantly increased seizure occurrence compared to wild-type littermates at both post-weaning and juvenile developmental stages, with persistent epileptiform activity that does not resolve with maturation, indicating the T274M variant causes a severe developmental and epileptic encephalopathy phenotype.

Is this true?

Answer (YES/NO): NO